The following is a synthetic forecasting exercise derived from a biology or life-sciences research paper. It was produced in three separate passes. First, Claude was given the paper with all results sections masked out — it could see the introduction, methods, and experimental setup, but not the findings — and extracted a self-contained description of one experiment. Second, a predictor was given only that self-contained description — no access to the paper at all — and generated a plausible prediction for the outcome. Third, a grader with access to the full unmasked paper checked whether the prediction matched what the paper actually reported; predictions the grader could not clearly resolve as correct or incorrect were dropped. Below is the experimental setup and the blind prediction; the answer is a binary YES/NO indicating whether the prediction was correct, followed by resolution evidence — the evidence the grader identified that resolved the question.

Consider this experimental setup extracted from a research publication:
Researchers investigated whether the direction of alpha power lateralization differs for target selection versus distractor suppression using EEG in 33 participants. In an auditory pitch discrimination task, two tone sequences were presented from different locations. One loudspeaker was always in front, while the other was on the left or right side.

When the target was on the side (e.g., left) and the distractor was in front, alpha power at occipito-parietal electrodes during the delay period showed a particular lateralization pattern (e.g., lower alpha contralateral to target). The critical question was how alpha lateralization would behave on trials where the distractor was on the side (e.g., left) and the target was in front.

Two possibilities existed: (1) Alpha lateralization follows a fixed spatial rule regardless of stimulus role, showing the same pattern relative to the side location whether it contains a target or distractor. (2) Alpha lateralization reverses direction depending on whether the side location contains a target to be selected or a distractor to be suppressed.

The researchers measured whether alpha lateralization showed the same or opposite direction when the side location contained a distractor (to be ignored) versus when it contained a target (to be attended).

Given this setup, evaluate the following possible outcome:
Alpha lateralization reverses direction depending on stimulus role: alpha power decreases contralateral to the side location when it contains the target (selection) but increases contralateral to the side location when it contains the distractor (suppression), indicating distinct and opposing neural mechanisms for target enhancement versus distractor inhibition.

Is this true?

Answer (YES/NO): YES